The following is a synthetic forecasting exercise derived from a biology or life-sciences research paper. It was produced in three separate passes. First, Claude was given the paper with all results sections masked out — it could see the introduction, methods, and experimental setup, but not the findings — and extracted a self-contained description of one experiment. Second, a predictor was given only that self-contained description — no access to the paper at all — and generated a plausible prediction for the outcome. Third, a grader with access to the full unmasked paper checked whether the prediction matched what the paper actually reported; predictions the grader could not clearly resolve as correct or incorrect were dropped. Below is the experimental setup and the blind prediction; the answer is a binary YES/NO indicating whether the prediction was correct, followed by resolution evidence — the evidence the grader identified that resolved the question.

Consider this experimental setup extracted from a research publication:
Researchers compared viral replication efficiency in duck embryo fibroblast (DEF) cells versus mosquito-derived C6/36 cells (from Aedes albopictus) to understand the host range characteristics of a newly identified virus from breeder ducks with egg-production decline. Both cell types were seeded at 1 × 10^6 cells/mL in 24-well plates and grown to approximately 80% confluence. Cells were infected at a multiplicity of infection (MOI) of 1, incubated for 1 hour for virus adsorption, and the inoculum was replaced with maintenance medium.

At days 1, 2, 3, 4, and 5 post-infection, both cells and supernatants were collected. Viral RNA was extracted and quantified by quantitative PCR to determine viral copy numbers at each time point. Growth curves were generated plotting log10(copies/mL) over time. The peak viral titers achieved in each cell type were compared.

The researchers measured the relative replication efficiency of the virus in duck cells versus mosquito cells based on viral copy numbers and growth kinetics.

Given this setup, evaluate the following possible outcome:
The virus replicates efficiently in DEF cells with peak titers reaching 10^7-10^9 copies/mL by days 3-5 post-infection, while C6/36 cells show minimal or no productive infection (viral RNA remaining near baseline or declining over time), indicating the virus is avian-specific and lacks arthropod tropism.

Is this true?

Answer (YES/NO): NO